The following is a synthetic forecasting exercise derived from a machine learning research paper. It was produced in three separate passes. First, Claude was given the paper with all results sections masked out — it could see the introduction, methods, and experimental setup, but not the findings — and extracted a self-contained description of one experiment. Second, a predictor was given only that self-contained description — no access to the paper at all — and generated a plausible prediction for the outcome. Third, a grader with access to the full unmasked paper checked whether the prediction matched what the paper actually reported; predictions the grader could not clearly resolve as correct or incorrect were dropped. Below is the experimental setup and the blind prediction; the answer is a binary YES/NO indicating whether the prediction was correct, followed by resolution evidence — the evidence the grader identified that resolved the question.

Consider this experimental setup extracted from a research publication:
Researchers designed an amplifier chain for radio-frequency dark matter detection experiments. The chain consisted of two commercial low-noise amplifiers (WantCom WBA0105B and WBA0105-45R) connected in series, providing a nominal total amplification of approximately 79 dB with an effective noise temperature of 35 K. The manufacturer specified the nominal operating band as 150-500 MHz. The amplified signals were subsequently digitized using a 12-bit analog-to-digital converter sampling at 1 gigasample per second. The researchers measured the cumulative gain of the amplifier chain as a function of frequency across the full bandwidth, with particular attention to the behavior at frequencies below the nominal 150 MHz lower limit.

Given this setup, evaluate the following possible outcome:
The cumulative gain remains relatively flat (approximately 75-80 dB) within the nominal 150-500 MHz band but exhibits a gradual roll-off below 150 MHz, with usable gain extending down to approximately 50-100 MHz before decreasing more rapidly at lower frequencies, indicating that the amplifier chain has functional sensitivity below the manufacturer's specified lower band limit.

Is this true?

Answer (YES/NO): NO